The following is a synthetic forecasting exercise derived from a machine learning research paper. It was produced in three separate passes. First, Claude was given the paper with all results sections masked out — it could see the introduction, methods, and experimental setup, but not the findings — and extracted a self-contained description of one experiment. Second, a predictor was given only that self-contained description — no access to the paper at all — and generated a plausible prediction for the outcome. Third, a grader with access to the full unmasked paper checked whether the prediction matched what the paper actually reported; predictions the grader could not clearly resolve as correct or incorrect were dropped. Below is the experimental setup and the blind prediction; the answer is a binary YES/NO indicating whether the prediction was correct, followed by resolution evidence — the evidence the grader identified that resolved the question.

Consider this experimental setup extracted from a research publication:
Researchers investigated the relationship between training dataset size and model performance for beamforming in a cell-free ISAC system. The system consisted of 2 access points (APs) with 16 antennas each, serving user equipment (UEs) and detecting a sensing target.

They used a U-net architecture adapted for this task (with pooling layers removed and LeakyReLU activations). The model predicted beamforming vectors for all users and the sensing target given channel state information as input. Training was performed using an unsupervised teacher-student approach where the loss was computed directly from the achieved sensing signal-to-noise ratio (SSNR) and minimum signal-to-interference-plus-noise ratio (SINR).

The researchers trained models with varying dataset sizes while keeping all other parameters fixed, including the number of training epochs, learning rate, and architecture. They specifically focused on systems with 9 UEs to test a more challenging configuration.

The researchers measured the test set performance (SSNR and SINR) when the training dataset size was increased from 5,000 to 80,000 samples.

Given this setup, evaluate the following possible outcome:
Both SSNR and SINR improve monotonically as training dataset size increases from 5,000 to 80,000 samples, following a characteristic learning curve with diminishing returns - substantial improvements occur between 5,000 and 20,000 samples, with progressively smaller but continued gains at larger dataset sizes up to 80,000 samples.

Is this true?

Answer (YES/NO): NO